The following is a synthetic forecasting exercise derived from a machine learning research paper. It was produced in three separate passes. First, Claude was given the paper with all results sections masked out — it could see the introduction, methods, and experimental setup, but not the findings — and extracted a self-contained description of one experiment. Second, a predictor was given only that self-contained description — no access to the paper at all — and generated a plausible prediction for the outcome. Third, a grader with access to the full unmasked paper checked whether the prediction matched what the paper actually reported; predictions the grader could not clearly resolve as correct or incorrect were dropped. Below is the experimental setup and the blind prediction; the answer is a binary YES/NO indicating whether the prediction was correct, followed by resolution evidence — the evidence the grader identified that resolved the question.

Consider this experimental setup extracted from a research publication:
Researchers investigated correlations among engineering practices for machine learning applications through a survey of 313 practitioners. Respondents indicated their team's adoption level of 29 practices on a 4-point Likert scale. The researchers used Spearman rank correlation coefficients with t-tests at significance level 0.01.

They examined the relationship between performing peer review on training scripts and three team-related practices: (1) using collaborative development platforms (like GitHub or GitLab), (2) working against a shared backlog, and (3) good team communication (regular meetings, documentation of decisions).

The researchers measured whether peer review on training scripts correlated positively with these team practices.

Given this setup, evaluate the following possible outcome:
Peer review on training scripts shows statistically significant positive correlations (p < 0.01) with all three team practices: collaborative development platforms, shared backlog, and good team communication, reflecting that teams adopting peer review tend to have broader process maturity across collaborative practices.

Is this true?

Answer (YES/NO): YES